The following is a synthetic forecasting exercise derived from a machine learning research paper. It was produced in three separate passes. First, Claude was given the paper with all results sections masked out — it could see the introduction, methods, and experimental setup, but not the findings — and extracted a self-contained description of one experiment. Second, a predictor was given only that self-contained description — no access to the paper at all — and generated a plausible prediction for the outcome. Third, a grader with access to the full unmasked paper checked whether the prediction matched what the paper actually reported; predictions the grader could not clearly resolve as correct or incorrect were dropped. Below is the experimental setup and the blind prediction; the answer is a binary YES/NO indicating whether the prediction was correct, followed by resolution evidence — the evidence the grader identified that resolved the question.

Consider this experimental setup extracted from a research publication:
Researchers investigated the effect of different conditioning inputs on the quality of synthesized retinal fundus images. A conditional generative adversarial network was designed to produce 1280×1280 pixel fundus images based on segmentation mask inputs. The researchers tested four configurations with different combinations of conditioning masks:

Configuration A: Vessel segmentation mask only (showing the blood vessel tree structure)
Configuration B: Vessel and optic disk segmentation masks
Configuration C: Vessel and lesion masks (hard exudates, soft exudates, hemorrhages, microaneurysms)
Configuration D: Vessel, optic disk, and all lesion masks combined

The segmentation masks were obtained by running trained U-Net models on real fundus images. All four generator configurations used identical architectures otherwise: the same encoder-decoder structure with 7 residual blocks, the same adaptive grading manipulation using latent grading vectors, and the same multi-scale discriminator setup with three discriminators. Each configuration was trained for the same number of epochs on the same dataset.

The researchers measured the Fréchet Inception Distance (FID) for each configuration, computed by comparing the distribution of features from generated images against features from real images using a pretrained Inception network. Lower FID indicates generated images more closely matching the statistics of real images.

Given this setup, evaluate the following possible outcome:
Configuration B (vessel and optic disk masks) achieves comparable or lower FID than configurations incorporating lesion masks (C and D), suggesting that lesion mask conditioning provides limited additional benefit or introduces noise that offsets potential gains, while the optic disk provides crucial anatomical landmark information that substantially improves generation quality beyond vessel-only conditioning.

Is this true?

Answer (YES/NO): NO